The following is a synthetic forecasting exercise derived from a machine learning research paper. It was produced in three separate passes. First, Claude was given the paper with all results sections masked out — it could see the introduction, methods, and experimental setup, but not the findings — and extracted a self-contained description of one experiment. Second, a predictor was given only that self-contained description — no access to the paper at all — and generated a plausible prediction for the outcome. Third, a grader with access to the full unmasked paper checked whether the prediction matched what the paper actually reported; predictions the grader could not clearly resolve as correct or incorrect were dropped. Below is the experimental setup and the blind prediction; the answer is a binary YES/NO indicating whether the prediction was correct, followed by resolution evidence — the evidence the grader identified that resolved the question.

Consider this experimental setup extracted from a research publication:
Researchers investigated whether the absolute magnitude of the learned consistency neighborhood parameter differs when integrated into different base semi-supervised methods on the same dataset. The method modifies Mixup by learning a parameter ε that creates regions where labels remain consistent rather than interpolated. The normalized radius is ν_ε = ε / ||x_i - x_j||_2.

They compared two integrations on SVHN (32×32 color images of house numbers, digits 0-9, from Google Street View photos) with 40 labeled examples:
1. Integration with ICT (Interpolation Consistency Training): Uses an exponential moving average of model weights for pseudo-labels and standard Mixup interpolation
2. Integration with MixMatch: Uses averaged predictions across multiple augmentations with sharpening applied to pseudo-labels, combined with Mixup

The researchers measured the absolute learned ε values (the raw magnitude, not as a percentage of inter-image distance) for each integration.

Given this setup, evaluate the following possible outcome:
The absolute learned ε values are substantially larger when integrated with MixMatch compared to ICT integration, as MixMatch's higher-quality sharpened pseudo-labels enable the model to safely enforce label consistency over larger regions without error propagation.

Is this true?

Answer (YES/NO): YES